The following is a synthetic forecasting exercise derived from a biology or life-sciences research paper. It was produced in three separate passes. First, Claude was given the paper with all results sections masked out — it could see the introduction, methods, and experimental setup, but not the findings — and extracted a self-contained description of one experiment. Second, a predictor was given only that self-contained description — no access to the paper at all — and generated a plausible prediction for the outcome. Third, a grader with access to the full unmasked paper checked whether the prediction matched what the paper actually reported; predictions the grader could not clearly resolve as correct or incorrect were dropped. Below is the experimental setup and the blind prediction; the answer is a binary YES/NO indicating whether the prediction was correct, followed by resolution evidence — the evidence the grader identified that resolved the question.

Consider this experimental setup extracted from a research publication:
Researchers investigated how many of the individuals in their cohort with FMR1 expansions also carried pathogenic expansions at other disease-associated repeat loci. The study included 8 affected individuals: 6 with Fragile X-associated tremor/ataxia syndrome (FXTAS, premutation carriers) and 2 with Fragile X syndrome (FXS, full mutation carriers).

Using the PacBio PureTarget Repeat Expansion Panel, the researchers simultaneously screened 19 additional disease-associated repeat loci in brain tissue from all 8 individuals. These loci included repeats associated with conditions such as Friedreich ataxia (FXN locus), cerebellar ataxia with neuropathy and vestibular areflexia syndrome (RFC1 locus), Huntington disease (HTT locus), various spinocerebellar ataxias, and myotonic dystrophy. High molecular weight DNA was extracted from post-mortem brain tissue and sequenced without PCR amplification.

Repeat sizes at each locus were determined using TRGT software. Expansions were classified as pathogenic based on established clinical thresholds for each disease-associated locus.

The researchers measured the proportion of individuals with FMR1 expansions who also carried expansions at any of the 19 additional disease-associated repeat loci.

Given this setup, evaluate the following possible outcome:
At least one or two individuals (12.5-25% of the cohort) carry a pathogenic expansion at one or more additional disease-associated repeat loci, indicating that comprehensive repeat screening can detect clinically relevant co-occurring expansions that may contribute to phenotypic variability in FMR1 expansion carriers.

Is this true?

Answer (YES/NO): YES